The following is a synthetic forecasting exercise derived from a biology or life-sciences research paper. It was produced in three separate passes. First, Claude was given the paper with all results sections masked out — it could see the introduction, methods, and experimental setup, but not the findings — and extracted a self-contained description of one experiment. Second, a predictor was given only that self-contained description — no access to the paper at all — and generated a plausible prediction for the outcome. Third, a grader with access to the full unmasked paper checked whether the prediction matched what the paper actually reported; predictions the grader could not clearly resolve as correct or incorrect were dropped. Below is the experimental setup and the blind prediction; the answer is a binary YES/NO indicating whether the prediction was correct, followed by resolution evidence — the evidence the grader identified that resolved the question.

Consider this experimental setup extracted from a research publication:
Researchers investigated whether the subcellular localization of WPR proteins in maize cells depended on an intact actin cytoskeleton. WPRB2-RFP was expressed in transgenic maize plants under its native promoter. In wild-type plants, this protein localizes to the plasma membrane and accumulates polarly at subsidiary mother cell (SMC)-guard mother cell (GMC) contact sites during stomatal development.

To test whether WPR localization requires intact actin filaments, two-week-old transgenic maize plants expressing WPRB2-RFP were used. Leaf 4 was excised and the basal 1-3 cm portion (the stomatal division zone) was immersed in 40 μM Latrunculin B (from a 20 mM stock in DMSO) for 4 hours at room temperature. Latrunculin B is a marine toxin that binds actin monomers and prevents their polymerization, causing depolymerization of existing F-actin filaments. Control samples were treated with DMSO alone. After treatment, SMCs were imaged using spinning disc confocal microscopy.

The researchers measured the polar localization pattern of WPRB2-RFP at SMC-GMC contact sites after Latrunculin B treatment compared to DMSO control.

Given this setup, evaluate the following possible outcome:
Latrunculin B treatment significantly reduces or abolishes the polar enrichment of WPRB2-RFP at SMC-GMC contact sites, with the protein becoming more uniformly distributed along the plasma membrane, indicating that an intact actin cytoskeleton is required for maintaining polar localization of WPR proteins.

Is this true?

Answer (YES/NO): NO